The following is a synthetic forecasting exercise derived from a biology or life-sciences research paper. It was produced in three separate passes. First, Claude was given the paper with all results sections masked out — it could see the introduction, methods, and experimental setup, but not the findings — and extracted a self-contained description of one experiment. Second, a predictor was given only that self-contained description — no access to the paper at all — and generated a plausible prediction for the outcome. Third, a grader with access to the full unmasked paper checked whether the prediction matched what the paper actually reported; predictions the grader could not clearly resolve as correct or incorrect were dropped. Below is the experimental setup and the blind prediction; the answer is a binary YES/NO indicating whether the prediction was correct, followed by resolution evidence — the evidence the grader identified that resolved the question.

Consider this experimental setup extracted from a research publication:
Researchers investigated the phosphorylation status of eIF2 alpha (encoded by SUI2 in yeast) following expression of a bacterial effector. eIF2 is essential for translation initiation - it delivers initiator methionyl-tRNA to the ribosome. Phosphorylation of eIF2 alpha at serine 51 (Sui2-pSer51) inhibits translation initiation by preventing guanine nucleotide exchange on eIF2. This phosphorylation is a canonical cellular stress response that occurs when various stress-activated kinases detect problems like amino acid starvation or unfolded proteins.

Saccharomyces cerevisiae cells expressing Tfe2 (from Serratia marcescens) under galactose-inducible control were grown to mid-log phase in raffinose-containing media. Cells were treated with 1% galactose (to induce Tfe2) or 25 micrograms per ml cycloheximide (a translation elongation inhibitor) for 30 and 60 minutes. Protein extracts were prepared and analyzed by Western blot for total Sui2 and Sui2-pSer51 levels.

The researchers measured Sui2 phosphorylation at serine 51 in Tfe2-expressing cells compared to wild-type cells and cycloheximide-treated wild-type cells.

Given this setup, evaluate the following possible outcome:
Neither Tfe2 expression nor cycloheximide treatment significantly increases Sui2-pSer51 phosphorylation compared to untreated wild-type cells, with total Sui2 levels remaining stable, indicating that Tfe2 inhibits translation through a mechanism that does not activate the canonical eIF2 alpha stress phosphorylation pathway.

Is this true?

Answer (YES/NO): NO